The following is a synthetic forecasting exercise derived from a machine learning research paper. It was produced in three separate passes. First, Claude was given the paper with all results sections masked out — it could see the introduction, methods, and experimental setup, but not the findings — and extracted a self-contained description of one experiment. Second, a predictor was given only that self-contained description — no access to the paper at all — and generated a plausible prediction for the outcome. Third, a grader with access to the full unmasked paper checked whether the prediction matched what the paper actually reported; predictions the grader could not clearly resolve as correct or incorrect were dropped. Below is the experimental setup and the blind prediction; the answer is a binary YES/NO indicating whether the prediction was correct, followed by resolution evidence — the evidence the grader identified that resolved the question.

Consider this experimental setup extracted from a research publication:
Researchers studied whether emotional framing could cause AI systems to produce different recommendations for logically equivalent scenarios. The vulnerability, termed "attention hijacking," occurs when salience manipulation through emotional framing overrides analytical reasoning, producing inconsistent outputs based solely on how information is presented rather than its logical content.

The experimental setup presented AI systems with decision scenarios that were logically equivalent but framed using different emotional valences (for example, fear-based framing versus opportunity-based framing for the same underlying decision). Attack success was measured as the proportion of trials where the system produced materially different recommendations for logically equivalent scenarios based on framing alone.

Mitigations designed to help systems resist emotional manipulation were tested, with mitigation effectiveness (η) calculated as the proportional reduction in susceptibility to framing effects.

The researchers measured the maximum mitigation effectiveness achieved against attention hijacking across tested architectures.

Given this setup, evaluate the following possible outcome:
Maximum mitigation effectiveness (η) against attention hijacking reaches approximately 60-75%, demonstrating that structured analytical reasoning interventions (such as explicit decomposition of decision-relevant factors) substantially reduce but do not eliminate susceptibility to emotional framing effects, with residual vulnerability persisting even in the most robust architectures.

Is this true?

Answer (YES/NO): NO